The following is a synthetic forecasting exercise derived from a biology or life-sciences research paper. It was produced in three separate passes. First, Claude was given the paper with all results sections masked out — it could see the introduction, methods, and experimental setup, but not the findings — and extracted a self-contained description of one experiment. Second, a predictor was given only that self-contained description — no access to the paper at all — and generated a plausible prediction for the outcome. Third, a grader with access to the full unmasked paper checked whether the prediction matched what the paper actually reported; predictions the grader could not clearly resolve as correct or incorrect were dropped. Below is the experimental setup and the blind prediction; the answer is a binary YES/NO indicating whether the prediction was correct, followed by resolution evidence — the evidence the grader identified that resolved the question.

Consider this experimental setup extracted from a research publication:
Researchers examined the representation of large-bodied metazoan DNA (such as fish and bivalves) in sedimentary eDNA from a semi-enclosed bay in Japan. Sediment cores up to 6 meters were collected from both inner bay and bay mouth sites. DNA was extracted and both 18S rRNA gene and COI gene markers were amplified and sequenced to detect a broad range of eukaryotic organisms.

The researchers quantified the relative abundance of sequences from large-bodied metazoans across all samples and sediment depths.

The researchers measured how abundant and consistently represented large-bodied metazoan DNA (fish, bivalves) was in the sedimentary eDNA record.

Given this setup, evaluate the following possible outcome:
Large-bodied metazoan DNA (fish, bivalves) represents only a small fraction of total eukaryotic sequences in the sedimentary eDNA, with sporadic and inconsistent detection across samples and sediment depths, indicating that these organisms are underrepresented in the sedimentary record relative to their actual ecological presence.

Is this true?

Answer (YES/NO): YES